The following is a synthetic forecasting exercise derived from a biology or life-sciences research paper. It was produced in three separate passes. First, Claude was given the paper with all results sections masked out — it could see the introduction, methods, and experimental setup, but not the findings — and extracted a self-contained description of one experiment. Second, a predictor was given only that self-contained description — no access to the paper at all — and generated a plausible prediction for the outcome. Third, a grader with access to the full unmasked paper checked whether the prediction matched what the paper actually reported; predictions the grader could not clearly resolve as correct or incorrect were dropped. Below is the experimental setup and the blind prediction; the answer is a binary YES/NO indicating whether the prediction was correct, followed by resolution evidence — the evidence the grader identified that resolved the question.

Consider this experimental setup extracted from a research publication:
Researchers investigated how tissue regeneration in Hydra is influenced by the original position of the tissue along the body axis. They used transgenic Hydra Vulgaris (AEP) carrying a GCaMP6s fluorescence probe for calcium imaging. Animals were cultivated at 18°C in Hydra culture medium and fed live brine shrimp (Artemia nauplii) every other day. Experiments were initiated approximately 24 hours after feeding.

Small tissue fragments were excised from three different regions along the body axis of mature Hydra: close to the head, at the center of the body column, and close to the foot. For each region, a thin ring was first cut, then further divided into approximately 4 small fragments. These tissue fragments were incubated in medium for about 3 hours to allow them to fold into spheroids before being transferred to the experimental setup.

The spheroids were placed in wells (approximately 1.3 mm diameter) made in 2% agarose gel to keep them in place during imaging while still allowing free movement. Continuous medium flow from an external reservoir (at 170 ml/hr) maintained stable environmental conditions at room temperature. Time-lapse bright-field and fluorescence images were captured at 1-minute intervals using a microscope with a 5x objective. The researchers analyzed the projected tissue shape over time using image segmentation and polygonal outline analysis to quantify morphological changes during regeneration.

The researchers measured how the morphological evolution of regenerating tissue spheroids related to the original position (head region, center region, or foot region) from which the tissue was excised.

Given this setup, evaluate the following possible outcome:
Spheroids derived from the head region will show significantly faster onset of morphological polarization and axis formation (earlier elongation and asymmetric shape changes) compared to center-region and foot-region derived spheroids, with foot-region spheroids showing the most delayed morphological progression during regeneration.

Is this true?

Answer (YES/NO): NO